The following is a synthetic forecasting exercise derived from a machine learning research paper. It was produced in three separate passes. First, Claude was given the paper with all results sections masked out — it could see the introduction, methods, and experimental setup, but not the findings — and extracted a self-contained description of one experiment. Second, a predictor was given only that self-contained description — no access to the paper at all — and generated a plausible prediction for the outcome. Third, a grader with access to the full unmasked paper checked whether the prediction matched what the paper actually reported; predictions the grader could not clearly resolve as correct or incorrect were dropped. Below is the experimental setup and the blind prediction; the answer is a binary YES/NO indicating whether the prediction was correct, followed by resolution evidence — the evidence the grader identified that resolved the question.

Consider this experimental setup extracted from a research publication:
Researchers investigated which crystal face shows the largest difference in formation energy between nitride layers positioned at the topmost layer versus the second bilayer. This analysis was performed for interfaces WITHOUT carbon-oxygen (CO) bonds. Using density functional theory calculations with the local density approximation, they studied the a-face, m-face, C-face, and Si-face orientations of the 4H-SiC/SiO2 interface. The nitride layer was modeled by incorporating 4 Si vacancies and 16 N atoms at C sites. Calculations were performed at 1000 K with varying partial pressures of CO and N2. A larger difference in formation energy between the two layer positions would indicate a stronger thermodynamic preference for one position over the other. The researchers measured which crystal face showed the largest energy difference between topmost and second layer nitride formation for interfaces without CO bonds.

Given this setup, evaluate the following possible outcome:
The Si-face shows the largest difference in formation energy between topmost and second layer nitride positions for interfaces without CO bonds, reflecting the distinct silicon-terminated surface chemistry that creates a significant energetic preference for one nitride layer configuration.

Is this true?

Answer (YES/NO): NO